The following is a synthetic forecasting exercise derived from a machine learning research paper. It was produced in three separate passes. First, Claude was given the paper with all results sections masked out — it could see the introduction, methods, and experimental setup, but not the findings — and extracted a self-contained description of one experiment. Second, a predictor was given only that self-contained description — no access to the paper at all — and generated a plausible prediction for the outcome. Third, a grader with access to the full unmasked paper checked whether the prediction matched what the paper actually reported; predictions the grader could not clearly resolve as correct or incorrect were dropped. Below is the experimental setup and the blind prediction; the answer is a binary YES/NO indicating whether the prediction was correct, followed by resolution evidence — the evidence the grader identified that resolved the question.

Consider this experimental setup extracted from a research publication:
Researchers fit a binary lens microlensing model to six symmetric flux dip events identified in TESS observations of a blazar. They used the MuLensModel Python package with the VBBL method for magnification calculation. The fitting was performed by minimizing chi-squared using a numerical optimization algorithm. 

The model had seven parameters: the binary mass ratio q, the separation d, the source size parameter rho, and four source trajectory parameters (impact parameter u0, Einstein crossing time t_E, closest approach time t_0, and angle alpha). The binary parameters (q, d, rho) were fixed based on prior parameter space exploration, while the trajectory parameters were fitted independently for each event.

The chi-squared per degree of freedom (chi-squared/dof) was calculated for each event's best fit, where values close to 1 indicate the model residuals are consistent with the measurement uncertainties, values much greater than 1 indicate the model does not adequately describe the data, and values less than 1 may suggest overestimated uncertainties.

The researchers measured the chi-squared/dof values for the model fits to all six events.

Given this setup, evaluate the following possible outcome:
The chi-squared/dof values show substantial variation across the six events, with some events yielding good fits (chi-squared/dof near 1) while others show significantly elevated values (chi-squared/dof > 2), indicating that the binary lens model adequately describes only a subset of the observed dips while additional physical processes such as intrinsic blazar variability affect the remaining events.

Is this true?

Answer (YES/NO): NO